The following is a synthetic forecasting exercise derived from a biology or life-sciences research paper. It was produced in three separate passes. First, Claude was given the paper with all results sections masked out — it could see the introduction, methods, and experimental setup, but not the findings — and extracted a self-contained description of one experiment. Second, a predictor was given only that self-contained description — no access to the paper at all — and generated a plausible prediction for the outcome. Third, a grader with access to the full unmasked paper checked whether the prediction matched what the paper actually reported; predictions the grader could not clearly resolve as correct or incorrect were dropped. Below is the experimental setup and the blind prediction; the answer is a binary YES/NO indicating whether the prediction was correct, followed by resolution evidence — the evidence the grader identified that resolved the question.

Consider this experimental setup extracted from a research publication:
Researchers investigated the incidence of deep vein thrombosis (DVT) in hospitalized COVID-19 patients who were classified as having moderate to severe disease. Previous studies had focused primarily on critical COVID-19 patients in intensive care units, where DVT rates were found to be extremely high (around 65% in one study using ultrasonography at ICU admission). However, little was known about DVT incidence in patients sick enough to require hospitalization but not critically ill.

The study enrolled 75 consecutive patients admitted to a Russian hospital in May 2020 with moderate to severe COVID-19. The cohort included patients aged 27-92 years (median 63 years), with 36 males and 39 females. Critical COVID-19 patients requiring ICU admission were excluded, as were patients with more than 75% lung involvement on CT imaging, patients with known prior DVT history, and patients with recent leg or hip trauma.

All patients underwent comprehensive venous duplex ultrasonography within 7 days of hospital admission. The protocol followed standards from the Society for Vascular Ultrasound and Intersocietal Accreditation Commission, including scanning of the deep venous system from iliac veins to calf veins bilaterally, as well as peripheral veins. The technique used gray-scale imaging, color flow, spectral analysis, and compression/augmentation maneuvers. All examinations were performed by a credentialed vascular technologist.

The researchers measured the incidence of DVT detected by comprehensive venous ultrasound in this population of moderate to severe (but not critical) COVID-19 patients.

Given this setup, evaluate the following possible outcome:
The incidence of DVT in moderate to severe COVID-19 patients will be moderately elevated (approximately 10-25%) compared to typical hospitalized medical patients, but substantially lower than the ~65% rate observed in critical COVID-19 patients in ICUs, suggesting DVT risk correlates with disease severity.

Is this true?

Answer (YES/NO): YES